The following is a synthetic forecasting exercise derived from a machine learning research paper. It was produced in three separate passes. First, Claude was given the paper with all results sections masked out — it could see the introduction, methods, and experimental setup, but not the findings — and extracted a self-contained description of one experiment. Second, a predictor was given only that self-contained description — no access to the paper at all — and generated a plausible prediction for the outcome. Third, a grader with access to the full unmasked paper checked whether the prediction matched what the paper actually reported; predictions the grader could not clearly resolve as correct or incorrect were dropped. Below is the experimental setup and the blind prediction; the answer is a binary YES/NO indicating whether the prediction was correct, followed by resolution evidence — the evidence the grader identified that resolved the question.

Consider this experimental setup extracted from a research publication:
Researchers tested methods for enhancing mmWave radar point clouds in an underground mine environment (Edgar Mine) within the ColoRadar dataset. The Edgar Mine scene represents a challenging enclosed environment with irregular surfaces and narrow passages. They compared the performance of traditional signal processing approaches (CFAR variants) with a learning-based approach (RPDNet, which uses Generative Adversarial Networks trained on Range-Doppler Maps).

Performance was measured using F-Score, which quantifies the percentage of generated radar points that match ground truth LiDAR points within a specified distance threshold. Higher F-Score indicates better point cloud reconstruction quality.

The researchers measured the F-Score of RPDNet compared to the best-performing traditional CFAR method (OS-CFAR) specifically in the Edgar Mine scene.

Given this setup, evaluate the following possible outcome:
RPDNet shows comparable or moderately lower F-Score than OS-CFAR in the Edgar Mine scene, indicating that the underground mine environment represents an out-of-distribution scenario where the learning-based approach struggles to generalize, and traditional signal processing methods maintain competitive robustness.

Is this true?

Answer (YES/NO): NO